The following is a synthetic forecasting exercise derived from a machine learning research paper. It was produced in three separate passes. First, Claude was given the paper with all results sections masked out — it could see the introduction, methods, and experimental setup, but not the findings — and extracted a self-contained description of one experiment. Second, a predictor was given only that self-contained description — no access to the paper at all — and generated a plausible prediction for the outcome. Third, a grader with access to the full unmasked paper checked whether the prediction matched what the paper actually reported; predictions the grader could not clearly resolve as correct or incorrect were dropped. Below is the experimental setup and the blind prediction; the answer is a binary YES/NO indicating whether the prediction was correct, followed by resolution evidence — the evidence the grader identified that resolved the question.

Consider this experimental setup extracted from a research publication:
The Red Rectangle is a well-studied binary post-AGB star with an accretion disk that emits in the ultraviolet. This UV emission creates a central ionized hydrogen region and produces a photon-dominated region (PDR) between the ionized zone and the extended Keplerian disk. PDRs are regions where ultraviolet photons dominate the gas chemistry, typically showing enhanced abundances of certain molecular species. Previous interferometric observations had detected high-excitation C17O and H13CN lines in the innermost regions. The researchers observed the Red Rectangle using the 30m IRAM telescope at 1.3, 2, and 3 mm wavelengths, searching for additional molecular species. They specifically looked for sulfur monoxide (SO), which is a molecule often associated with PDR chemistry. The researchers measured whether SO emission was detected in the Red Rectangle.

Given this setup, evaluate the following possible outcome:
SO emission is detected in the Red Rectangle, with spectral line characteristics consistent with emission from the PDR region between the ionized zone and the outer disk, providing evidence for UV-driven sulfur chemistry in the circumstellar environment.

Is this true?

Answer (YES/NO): NO